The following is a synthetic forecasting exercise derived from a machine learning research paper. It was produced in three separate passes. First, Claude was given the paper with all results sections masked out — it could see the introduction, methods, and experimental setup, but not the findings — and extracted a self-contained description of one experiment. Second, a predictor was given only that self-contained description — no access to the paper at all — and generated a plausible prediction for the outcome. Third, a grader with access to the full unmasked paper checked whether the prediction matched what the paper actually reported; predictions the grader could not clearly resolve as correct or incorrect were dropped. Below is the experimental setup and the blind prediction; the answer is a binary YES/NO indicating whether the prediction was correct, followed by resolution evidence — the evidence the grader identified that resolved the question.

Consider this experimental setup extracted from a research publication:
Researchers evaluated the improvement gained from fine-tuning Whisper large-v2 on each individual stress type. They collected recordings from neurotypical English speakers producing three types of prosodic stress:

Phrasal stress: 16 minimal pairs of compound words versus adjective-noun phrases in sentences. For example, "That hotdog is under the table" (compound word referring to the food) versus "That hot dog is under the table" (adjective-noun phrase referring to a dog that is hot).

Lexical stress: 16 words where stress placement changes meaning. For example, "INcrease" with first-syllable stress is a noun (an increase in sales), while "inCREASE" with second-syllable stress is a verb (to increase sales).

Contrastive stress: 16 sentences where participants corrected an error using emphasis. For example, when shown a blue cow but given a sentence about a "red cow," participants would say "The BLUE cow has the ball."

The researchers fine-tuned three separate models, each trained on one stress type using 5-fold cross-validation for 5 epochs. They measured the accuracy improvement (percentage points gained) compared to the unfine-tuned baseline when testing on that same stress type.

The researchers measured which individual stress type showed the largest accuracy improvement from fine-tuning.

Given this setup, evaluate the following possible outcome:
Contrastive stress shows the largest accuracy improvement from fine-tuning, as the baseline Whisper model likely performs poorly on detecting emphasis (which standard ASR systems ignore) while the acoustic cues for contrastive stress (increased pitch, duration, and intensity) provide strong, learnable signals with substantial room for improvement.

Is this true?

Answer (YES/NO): NO